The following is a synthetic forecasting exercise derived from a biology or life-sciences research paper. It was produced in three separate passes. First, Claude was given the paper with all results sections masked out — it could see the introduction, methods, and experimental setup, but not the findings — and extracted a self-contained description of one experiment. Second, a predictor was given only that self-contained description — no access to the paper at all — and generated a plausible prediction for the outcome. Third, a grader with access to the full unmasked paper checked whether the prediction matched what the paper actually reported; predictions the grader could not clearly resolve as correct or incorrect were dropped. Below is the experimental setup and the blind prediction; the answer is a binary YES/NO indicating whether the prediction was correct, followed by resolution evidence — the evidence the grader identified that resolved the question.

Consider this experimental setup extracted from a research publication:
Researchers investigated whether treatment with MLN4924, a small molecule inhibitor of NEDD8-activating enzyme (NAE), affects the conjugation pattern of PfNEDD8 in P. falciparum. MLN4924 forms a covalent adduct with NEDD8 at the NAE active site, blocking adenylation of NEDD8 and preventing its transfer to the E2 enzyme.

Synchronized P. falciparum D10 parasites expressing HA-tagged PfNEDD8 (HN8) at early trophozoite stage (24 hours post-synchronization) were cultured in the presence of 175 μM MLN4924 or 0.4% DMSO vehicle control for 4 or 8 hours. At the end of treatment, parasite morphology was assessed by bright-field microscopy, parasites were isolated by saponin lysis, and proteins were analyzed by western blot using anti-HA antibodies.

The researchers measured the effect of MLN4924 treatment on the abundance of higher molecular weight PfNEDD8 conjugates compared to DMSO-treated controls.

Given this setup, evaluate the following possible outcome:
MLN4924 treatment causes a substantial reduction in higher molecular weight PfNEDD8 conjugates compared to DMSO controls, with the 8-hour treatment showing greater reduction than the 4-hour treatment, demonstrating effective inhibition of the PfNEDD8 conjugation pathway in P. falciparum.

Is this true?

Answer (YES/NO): NO